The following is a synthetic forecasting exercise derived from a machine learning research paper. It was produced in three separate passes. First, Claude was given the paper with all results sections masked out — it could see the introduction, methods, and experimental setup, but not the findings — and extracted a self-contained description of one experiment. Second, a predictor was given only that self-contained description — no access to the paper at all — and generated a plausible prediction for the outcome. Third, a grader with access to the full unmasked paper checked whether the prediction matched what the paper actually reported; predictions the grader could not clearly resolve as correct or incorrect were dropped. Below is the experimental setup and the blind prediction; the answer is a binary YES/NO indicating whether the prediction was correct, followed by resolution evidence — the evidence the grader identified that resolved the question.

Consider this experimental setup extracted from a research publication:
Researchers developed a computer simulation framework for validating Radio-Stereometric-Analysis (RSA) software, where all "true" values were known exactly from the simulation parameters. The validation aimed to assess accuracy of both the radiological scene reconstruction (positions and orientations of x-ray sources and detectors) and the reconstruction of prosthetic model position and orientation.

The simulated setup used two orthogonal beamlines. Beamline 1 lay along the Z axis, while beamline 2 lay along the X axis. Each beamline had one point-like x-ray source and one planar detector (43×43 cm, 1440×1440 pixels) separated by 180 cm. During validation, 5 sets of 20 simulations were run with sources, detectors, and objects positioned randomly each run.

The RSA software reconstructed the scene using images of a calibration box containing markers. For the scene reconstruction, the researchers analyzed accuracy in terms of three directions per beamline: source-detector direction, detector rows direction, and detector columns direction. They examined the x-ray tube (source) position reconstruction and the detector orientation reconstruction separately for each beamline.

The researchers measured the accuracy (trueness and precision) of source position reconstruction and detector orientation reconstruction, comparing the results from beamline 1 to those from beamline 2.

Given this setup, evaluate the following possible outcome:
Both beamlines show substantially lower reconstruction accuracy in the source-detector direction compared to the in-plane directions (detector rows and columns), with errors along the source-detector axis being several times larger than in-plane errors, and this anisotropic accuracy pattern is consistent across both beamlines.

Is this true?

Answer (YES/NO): YES